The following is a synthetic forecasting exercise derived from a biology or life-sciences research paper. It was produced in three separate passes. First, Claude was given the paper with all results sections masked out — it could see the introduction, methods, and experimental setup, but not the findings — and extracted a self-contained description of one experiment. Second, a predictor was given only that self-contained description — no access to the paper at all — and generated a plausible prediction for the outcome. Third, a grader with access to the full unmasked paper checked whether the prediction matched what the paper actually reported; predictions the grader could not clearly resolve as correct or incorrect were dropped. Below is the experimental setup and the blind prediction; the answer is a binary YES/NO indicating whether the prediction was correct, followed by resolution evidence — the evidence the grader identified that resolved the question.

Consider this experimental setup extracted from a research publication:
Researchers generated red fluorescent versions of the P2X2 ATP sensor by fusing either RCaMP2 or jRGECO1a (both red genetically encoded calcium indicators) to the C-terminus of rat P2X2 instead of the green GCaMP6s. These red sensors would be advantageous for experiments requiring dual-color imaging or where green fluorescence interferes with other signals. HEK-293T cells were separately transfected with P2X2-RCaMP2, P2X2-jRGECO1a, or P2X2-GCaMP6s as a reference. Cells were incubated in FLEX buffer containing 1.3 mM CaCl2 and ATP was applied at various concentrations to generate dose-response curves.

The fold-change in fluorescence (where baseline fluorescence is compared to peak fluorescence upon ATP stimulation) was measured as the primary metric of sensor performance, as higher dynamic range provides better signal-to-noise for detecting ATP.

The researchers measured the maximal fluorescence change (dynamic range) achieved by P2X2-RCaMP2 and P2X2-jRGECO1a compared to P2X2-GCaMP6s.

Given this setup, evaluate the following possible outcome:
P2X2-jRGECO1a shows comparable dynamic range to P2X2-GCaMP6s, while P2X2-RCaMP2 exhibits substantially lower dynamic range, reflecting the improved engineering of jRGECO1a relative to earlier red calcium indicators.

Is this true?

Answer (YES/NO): YES